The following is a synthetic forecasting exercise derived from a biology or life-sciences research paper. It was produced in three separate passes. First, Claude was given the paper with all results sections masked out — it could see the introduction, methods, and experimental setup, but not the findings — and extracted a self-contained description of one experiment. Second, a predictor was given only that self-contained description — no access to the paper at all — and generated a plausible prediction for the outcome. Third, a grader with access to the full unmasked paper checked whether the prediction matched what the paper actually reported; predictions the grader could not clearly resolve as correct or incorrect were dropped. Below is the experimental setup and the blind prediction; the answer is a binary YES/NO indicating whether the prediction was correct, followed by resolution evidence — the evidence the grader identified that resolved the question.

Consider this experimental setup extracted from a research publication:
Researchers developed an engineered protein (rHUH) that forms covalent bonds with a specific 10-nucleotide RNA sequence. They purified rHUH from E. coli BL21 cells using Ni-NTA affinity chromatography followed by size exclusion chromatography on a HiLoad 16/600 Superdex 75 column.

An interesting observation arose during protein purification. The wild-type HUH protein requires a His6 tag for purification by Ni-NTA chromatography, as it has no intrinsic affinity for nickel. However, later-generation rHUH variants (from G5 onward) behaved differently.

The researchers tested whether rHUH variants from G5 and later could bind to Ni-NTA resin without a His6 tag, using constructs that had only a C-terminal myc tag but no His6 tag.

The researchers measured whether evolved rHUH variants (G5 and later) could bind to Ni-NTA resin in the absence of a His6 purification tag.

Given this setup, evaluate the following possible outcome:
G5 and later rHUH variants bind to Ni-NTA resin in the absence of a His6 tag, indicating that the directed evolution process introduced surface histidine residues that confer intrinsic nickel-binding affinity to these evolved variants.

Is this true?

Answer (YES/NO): YES